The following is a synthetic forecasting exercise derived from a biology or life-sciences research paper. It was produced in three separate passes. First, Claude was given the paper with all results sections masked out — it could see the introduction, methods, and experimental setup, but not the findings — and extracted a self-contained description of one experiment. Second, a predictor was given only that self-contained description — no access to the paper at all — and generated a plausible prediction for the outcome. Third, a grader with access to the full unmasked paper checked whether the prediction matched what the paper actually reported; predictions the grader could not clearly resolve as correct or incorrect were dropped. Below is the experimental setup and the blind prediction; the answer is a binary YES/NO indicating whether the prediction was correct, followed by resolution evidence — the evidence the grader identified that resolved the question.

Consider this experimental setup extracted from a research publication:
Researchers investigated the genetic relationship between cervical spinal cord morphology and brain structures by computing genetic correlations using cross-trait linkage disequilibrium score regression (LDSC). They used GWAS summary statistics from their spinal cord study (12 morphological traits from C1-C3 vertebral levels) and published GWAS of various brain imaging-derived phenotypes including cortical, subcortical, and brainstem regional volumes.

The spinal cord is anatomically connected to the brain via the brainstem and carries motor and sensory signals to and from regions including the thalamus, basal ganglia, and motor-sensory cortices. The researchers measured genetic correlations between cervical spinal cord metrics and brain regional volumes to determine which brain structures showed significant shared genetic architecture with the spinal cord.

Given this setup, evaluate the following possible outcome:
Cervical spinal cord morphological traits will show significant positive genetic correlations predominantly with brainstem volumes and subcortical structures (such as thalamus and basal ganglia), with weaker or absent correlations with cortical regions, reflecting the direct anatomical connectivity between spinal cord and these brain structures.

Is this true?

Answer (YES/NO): YES